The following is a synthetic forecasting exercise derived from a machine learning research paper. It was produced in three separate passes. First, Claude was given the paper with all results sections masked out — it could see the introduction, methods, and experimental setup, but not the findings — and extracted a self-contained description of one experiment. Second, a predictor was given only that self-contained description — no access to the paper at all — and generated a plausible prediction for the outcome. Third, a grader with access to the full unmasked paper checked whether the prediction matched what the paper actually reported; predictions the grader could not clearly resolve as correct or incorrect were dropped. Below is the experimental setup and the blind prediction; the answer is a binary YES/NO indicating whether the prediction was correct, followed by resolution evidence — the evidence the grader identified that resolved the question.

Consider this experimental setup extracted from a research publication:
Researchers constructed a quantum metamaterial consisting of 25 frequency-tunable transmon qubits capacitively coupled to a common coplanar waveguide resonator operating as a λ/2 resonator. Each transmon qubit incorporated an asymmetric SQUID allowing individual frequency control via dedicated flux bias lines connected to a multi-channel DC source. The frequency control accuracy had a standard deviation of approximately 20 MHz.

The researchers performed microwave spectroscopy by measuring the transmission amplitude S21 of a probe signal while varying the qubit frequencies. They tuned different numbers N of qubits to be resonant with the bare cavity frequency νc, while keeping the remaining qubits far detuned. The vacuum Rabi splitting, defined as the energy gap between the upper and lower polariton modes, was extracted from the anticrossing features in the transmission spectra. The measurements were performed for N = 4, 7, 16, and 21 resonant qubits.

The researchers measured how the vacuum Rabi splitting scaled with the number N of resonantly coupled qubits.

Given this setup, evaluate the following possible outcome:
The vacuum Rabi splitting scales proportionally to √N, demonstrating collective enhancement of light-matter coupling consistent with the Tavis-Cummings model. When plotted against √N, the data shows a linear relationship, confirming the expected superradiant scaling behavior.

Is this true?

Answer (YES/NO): YES